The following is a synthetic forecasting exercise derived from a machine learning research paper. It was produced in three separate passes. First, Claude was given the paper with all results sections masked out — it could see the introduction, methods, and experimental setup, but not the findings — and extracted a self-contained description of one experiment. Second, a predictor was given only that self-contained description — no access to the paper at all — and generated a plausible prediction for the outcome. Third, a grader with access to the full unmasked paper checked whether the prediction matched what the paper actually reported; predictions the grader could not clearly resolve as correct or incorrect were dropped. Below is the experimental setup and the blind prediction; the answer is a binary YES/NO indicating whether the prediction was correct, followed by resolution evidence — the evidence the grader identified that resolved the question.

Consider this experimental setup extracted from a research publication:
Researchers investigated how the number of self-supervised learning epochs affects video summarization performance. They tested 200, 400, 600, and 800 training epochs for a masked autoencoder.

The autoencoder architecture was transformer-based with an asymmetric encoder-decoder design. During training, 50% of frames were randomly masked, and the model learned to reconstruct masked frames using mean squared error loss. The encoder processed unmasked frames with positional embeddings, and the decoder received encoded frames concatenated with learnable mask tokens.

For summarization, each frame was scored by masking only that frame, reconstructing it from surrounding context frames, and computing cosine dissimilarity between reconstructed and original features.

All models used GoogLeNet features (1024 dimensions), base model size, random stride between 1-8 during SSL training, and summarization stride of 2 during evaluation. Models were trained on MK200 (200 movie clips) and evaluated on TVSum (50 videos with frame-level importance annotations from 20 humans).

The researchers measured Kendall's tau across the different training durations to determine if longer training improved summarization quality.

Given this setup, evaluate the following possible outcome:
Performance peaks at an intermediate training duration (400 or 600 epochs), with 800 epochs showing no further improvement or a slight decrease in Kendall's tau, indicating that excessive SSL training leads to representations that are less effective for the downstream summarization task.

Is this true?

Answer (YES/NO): NO